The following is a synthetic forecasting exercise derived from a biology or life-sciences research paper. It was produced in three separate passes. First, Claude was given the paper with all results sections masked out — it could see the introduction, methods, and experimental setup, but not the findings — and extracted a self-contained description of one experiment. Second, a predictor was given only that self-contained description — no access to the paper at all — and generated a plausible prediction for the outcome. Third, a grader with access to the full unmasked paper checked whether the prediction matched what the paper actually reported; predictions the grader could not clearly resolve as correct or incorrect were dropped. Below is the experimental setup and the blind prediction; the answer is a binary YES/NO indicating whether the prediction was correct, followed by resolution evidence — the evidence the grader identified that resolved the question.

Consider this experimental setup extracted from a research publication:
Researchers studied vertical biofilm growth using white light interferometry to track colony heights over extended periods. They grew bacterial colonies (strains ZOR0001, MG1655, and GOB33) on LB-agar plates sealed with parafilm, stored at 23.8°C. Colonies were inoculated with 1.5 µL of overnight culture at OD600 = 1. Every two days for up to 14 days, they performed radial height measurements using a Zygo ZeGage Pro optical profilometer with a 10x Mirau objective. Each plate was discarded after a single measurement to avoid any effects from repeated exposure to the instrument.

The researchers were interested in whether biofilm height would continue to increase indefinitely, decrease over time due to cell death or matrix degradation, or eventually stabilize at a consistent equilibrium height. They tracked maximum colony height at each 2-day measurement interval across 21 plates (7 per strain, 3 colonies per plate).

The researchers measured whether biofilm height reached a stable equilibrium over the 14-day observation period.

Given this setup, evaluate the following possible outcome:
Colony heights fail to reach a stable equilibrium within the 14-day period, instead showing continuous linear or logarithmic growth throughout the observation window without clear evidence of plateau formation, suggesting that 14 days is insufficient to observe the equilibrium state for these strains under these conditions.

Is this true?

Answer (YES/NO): NO